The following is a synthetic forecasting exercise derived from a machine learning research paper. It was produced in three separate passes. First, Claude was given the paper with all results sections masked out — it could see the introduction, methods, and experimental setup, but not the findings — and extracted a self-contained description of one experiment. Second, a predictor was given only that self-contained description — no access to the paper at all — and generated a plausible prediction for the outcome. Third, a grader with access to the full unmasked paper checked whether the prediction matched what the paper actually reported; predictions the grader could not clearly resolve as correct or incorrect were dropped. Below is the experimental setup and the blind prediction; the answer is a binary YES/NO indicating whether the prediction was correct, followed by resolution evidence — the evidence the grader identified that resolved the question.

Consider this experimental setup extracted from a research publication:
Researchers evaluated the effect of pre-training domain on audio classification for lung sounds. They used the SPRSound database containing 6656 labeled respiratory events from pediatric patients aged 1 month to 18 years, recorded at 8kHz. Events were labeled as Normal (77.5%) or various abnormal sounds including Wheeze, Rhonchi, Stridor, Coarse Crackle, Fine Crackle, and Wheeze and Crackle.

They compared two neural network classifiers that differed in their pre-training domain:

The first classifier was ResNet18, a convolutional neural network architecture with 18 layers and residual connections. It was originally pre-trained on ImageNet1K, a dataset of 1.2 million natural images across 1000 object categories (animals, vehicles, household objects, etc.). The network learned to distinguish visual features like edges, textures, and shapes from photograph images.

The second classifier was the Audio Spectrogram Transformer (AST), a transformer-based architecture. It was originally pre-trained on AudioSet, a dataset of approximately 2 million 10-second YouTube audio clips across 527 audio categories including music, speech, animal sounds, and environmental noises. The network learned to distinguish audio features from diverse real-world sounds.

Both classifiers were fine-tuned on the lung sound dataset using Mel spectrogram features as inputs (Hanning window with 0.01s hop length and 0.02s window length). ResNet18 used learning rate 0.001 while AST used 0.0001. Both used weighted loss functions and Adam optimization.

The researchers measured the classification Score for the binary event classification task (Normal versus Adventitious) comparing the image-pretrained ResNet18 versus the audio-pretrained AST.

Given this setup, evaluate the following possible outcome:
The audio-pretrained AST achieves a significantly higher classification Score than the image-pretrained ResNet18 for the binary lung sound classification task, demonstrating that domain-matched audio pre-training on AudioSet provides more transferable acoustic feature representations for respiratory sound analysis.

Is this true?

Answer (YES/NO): NO